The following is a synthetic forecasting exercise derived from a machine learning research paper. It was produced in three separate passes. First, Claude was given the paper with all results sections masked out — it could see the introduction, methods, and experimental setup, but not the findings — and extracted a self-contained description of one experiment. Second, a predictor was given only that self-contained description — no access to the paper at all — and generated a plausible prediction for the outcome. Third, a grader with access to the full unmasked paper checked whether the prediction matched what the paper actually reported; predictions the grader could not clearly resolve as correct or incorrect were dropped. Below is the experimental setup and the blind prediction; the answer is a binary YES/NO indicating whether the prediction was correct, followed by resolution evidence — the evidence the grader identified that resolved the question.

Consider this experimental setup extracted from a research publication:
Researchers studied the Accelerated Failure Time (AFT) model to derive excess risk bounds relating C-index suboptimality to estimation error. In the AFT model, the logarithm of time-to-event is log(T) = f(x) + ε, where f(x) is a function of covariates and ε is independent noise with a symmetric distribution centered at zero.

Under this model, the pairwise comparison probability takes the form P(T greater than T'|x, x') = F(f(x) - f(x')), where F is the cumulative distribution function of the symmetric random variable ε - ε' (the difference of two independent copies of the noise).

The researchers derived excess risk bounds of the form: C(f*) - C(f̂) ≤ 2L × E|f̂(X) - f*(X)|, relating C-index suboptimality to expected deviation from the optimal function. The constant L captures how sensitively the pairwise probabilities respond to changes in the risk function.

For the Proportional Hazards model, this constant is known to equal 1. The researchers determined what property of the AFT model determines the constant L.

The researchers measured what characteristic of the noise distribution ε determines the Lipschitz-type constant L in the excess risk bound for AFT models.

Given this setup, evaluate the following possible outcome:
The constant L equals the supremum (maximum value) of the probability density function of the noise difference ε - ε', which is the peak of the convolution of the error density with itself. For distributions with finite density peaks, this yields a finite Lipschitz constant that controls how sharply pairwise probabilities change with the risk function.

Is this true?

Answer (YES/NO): YES